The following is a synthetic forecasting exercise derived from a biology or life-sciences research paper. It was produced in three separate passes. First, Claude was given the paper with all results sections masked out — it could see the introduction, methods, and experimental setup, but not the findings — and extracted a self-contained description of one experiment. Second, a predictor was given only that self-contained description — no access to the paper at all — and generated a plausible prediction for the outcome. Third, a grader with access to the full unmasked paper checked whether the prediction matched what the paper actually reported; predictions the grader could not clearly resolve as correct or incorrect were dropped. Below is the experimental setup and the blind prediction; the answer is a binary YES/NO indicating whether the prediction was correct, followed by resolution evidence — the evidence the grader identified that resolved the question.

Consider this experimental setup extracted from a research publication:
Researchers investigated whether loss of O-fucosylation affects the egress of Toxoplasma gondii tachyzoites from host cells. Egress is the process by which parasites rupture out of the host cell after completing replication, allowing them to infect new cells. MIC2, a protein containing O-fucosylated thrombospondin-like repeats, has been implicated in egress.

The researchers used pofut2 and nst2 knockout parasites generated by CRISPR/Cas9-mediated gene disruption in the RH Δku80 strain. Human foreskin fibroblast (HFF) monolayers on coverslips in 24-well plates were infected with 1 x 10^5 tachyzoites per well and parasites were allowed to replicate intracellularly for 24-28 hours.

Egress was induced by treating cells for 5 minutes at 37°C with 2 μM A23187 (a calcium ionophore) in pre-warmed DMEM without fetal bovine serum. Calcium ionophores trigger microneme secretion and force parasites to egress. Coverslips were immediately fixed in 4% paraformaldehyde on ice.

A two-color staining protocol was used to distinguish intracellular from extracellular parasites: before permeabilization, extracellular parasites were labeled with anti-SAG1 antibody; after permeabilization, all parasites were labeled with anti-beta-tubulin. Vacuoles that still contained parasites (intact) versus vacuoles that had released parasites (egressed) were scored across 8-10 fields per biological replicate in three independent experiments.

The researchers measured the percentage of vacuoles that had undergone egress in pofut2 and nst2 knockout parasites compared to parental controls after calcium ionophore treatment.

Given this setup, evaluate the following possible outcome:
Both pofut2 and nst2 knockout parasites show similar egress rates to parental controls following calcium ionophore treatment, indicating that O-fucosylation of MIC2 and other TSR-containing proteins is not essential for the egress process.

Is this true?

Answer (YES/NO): NO